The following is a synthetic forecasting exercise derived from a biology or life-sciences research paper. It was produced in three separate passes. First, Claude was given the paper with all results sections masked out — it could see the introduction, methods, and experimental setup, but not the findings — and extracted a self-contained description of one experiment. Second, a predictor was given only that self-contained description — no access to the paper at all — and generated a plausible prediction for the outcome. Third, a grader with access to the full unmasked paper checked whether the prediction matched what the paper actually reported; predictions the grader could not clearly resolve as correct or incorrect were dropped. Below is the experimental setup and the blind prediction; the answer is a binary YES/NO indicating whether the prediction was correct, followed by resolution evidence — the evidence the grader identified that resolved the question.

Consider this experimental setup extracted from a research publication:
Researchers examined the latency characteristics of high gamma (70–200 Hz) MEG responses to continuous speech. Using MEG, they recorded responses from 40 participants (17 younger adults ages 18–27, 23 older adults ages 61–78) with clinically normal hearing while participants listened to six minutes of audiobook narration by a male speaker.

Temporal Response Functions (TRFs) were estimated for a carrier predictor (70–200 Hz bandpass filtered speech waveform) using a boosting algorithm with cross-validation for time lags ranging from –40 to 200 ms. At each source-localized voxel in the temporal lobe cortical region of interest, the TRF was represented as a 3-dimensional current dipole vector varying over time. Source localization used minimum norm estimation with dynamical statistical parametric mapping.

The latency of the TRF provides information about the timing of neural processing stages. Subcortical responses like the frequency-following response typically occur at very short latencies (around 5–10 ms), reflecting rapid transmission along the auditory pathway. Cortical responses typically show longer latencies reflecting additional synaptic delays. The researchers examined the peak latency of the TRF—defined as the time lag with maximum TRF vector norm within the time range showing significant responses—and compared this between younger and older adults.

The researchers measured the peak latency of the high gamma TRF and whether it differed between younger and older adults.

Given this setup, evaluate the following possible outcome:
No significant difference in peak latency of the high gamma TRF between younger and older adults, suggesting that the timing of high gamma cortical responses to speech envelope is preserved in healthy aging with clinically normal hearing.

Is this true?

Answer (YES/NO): YES